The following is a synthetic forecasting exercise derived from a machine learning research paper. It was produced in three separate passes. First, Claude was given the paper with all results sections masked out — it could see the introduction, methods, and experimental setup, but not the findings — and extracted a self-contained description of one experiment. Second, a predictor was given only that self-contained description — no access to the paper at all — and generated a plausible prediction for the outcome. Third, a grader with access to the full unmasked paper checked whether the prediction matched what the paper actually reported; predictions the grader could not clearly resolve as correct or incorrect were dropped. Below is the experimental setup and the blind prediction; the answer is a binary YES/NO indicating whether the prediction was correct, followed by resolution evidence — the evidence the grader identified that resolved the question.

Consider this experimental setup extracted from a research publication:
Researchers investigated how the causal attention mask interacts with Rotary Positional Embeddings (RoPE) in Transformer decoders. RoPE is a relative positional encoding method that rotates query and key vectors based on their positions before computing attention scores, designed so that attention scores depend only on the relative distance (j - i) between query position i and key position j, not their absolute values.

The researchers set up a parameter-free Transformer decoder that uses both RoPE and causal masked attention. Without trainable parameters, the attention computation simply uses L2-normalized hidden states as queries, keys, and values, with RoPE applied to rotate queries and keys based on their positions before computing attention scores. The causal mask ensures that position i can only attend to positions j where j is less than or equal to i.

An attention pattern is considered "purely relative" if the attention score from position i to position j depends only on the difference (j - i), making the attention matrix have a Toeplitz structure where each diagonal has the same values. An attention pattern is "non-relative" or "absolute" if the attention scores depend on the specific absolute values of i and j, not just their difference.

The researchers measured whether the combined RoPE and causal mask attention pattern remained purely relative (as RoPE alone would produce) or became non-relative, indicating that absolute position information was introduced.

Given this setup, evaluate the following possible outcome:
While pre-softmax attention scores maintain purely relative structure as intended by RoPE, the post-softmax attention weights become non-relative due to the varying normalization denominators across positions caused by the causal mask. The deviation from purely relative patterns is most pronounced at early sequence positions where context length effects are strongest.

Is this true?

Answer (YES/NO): NO